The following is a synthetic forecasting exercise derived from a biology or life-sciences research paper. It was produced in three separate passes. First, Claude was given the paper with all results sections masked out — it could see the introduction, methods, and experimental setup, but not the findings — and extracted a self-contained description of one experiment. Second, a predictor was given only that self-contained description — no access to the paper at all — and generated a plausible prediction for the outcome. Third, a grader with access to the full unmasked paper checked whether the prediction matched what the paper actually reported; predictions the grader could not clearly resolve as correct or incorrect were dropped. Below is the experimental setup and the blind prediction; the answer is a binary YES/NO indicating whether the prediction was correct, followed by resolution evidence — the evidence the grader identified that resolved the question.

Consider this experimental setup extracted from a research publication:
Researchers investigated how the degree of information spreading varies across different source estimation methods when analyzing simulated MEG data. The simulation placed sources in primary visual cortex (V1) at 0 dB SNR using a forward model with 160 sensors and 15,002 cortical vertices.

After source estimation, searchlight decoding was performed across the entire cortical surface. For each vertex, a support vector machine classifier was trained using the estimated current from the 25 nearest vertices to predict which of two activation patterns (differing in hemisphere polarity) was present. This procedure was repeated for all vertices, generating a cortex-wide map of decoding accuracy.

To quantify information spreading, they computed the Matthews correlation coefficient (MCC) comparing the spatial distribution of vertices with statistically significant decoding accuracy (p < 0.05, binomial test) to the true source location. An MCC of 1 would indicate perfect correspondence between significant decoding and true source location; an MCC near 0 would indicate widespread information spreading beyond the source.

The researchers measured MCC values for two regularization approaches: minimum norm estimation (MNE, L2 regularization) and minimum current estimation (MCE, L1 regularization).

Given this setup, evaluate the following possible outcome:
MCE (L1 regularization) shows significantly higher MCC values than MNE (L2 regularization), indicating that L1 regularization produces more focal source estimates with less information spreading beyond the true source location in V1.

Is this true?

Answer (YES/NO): NO